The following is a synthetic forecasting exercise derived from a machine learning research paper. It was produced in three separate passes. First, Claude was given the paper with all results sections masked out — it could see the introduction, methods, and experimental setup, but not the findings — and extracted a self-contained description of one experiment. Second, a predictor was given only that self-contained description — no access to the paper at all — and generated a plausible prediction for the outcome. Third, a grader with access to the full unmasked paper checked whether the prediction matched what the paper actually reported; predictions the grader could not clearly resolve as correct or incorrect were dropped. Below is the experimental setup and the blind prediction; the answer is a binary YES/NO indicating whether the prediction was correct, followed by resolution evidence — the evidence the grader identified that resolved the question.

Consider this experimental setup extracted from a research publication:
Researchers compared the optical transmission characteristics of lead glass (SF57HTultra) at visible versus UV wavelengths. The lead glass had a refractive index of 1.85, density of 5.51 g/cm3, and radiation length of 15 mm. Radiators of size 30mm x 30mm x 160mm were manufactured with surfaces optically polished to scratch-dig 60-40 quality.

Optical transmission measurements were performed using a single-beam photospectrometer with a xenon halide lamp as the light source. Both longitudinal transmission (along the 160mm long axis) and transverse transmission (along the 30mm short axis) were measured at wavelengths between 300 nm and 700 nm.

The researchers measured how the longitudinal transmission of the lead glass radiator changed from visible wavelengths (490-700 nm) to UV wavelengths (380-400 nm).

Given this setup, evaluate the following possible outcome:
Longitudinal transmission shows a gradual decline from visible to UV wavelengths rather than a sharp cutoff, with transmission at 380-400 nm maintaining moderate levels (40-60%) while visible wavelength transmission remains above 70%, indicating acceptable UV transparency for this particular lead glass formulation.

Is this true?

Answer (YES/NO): NO